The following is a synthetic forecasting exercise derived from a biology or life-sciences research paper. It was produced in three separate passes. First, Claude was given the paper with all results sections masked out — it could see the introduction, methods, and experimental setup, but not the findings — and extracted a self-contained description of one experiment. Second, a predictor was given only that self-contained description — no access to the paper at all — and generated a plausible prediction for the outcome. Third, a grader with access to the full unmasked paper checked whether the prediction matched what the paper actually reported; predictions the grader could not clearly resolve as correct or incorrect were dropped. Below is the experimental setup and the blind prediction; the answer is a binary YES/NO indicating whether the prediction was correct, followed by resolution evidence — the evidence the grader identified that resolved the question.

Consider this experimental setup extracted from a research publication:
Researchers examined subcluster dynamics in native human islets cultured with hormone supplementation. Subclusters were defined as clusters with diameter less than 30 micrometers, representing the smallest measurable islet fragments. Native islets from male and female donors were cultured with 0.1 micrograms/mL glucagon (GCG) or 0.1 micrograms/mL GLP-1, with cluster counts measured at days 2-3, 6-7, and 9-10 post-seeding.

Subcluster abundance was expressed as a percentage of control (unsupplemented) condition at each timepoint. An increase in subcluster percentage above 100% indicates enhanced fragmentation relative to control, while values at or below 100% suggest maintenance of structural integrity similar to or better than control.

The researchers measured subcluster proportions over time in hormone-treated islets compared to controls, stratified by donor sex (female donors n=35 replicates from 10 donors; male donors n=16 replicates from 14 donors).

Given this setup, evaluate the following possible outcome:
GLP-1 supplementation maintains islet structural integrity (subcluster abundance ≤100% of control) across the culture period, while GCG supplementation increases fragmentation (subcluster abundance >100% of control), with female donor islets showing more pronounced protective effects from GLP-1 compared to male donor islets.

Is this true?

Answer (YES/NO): NO